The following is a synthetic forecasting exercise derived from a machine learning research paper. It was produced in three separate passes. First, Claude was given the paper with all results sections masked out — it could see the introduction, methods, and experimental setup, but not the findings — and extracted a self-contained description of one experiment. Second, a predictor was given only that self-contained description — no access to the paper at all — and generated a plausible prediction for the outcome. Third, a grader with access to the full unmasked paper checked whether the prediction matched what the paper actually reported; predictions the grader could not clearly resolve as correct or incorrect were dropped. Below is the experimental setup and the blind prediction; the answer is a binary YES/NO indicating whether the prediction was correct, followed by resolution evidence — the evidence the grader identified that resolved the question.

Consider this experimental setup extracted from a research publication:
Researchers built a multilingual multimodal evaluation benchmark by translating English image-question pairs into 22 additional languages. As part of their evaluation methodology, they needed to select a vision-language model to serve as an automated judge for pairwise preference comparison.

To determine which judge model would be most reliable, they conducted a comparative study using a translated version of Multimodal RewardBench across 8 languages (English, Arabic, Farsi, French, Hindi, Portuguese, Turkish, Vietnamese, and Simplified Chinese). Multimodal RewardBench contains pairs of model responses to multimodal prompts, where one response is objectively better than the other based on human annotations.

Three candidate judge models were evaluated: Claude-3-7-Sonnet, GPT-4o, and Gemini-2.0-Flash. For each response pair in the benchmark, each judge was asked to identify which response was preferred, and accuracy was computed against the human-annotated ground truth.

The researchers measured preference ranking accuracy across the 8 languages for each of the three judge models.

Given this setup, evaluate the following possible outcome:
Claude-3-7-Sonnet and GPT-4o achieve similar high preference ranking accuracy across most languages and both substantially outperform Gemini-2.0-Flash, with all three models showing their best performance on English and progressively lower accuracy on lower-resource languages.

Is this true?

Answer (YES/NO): NO